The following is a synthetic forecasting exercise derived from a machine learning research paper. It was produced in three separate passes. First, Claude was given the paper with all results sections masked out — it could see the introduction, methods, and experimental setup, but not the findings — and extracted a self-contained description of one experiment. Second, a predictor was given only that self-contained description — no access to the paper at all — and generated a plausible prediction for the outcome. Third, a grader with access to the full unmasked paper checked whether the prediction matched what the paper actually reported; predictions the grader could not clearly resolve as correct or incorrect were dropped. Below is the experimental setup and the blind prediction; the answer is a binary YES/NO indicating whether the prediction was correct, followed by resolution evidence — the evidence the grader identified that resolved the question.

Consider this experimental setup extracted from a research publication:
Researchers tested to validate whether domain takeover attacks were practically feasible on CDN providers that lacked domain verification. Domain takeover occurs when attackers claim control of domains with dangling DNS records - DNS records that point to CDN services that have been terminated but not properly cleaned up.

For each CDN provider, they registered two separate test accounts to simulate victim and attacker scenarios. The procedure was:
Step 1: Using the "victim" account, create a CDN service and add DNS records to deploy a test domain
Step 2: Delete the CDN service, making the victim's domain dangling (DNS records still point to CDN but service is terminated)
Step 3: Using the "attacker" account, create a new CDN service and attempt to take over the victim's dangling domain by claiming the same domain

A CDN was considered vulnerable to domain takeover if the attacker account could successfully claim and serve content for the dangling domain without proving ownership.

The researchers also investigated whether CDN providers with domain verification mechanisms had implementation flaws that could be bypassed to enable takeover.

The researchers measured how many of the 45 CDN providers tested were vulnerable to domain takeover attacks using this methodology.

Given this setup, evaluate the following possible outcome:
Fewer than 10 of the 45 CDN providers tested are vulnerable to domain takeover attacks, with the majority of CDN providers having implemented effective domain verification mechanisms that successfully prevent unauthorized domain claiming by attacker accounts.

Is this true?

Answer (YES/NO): NO